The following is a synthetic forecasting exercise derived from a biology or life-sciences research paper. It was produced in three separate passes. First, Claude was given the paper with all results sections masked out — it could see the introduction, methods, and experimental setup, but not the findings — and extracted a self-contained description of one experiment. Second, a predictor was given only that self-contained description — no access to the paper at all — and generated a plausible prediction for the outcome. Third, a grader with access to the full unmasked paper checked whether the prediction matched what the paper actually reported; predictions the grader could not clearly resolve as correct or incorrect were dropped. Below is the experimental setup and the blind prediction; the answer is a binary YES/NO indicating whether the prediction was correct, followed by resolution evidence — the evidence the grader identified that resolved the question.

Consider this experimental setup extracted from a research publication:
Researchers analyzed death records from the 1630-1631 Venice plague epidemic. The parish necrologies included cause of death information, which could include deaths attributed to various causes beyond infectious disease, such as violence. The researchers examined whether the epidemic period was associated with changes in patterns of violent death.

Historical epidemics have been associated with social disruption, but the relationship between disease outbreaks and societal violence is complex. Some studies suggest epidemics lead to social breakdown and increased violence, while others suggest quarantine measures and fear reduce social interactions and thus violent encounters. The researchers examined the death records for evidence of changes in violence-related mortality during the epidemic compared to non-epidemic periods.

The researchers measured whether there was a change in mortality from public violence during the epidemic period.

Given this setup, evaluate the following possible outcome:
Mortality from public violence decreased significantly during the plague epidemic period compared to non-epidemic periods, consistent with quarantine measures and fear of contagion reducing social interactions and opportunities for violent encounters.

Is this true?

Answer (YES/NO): NO